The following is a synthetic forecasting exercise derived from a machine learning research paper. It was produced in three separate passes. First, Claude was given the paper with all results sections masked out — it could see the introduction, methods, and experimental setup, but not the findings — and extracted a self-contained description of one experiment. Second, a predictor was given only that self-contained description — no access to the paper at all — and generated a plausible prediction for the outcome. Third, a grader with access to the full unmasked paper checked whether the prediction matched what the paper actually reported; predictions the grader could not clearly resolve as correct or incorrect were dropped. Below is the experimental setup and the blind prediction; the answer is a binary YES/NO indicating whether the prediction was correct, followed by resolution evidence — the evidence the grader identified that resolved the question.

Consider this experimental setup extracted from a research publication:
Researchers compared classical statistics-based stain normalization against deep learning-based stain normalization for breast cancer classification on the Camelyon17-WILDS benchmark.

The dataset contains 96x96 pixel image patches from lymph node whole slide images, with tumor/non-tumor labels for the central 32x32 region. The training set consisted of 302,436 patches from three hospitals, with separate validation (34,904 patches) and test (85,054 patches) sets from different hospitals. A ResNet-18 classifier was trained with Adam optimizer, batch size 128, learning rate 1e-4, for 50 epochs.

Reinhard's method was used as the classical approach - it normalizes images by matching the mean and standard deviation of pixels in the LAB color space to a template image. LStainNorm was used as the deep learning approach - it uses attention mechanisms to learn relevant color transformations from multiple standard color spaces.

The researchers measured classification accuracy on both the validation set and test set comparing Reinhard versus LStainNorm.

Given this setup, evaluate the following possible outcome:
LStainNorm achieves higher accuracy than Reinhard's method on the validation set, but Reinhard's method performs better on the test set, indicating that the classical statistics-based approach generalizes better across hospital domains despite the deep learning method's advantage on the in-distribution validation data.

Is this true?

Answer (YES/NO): YES